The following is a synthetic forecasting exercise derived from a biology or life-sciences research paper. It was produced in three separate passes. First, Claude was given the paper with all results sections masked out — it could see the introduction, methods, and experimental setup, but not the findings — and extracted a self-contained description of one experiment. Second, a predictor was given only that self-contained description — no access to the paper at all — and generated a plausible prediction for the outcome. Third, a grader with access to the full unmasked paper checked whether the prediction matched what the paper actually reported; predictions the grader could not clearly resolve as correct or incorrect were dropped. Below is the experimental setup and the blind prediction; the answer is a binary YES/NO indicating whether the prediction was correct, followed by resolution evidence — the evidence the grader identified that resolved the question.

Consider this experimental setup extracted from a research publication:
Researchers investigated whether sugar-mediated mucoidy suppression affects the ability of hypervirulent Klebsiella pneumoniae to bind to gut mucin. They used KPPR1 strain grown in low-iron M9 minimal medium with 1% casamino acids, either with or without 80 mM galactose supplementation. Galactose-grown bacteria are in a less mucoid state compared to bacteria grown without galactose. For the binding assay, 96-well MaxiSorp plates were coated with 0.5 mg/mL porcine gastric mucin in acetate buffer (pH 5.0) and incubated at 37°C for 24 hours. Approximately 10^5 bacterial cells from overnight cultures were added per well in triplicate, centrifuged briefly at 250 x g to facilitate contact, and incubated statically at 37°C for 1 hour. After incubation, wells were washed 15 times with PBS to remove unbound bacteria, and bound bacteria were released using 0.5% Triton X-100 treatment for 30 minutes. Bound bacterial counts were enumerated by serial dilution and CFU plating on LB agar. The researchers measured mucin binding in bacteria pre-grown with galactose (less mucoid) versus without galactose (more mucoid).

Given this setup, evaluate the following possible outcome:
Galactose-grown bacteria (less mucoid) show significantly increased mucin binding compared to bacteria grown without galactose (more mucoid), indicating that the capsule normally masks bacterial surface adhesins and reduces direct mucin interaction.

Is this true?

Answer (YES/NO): YES